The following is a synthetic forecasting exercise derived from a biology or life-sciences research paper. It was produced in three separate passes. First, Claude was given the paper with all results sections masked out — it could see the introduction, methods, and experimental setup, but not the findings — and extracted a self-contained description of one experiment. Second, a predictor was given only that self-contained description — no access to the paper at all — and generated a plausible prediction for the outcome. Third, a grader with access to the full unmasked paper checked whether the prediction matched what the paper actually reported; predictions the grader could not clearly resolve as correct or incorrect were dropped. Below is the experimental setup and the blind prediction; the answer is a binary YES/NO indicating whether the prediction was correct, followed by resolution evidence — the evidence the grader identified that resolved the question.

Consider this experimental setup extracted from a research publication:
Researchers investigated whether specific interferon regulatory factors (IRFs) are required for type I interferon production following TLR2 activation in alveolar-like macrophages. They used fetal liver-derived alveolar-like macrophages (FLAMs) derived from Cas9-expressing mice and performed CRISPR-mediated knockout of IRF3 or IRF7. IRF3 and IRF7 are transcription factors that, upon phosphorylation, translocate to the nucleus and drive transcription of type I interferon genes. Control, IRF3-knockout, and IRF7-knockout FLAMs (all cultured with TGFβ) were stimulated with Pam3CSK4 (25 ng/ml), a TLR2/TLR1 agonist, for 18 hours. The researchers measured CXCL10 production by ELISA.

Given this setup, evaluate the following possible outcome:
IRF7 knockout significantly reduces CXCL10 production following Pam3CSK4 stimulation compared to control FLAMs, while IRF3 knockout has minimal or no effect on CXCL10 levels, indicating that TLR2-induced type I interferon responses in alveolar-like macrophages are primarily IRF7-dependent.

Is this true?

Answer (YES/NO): NO